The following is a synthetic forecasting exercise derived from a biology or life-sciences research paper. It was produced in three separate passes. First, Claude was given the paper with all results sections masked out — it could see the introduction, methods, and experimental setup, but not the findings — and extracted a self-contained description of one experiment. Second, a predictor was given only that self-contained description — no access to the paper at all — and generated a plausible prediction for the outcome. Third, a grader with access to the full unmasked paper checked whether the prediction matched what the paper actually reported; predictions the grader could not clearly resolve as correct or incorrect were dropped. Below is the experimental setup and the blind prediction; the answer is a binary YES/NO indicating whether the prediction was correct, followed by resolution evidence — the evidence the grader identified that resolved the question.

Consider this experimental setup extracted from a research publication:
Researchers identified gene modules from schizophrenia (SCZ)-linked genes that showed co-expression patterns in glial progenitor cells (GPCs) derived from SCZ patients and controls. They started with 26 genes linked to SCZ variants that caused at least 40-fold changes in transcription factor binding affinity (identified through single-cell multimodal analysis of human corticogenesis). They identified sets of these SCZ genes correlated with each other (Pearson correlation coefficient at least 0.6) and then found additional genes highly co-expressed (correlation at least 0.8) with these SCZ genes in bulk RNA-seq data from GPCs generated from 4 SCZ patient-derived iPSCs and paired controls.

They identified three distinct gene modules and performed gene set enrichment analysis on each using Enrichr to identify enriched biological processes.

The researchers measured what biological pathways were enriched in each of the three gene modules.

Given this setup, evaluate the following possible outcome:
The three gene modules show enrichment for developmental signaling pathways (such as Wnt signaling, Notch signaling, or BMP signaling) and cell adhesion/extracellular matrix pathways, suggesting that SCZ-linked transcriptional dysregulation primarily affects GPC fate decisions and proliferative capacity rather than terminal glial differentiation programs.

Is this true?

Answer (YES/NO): NO